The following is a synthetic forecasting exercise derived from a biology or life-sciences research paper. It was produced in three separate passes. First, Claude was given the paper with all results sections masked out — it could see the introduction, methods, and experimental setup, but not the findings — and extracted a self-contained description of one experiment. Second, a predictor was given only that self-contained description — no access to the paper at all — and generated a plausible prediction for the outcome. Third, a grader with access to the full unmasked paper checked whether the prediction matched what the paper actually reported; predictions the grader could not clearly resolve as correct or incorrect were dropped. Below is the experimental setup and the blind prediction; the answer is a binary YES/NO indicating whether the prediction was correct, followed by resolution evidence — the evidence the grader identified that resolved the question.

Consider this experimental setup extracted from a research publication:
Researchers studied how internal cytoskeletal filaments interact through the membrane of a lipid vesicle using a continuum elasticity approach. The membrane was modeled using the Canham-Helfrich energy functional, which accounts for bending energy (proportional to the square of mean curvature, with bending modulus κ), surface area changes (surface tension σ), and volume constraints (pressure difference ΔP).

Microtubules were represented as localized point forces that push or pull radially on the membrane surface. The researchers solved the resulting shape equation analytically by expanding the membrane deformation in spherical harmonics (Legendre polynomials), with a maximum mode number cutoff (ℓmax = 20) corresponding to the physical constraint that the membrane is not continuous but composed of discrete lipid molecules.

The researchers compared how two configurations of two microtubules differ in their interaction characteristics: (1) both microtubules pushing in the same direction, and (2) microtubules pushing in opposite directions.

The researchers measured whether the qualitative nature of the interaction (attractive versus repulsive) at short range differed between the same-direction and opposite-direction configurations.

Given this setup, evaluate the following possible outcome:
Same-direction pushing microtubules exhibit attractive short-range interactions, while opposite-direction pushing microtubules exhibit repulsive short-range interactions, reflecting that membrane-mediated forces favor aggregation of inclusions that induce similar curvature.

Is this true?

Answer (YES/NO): YES